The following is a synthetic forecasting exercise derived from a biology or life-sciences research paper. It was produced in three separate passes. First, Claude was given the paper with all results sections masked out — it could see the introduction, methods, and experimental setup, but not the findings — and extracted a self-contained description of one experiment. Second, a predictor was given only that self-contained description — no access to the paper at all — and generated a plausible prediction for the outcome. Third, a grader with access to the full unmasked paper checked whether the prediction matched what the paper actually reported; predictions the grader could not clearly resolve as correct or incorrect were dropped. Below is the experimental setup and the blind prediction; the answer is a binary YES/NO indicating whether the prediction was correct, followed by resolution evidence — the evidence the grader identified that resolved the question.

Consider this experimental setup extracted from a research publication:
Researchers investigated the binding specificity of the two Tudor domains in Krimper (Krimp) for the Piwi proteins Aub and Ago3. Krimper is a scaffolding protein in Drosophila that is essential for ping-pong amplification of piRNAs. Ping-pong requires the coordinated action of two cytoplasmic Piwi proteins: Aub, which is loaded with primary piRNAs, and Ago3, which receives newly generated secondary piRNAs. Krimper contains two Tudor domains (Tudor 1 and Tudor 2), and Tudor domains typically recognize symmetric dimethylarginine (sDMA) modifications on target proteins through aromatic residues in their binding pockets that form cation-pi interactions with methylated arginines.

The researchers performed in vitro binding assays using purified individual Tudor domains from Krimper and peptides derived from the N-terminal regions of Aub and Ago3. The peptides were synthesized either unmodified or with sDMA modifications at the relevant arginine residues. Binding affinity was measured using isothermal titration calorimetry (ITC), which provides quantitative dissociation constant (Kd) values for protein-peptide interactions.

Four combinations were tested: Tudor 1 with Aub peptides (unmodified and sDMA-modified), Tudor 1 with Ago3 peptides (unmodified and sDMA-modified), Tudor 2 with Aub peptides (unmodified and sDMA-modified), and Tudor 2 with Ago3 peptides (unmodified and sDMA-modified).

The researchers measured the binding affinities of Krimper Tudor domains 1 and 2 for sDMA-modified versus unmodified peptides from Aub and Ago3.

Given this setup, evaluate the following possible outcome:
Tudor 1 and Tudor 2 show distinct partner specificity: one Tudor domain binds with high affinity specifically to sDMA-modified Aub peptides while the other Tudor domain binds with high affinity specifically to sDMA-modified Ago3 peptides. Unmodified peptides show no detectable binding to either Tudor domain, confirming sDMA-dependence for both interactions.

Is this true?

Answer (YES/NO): NO